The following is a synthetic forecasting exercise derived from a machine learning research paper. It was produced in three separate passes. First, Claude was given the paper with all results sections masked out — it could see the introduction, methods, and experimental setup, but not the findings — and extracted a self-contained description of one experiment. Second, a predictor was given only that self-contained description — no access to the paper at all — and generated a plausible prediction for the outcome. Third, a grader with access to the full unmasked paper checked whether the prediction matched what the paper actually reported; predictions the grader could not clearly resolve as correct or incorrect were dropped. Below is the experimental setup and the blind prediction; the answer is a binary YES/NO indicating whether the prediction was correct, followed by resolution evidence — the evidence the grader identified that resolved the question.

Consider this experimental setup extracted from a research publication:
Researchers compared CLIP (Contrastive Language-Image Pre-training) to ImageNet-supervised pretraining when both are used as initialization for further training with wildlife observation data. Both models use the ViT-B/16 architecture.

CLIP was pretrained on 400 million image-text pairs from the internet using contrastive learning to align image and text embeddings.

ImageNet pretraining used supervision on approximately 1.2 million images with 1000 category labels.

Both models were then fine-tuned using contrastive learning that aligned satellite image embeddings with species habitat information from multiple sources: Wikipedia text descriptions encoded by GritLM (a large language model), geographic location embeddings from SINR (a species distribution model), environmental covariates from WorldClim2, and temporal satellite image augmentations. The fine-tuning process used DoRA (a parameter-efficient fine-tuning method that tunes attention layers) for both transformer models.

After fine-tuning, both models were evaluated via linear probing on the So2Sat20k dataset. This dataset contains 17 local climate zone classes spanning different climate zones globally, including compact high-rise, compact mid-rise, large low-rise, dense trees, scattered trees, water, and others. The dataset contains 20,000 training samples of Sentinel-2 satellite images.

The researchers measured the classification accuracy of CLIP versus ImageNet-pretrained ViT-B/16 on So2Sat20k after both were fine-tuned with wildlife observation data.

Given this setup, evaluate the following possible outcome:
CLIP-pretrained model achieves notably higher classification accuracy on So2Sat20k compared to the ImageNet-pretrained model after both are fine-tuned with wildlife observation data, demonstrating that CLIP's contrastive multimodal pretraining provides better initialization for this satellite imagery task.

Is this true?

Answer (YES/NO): NO